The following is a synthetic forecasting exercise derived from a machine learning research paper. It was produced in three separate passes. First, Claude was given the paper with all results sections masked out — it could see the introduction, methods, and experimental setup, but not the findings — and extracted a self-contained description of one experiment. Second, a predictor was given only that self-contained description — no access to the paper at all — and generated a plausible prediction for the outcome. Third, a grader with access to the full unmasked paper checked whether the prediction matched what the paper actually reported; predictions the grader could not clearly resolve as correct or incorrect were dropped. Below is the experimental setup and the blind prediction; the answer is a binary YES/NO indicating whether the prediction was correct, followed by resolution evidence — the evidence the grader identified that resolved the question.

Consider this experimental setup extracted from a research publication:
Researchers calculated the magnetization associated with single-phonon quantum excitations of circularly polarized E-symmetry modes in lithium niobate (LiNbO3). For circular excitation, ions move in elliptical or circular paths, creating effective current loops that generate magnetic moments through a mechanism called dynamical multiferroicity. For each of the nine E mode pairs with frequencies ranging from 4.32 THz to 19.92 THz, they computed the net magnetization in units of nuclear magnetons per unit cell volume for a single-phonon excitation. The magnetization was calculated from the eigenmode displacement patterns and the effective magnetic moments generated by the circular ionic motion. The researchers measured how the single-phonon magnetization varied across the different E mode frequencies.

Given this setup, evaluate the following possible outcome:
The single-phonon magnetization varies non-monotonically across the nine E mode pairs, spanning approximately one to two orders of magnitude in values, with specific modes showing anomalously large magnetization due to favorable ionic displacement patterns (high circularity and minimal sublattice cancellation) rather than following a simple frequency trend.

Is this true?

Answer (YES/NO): YES